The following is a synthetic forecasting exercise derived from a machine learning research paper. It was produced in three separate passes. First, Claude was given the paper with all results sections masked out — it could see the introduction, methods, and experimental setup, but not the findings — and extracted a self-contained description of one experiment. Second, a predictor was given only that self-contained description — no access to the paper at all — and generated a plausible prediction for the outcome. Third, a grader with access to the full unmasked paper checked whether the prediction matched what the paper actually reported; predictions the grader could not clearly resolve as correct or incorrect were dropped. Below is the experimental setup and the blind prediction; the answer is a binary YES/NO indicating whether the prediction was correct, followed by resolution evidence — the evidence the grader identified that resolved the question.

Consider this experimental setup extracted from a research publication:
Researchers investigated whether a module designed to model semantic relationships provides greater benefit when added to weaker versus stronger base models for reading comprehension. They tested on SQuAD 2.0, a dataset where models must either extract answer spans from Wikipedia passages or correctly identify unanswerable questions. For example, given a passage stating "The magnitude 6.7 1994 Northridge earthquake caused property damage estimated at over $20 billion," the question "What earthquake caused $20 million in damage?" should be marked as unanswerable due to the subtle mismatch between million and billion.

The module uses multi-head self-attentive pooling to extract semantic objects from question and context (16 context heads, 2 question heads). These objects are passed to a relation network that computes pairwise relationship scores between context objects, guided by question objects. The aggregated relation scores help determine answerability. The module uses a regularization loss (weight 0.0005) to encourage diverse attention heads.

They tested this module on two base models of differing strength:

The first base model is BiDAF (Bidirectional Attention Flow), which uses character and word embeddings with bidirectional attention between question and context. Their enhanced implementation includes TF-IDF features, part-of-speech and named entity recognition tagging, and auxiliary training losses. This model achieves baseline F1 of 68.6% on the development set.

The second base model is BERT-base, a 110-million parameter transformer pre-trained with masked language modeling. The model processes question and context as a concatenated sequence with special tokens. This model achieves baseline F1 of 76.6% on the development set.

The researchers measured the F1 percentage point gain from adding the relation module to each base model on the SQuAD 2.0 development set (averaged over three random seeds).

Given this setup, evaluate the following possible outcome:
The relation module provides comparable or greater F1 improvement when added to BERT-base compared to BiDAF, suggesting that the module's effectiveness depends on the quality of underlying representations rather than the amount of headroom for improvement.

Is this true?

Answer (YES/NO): NO